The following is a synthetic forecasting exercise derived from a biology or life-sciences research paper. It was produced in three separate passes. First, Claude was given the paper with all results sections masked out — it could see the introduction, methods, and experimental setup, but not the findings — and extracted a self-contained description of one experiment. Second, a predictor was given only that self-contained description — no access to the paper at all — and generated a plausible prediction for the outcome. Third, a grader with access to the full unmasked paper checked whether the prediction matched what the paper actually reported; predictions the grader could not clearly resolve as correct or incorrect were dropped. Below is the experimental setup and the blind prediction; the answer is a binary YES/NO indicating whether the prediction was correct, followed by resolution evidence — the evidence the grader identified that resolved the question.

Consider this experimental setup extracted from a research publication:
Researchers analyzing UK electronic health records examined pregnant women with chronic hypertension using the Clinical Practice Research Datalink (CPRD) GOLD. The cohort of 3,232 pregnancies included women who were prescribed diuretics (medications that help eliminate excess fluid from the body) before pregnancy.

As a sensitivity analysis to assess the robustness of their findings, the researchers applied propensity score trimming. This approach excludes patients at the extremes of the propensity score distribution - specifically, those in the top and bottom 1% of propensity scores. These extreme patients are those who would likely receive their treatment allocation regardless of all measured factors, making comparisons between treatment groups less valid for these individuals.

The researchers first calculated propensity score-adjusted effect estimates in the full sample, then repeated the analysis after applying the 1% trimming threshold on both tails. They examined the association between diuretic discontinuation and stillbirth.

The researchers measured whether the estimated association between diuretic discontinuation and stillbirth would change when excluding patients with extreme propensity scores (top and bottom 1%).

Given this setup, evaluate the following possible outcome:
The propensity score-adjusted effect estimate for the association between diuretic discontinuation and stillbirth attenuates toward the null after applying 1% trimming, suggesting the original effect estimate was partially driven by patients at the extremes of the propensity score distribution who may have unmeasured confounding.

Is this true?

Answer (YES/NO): YES